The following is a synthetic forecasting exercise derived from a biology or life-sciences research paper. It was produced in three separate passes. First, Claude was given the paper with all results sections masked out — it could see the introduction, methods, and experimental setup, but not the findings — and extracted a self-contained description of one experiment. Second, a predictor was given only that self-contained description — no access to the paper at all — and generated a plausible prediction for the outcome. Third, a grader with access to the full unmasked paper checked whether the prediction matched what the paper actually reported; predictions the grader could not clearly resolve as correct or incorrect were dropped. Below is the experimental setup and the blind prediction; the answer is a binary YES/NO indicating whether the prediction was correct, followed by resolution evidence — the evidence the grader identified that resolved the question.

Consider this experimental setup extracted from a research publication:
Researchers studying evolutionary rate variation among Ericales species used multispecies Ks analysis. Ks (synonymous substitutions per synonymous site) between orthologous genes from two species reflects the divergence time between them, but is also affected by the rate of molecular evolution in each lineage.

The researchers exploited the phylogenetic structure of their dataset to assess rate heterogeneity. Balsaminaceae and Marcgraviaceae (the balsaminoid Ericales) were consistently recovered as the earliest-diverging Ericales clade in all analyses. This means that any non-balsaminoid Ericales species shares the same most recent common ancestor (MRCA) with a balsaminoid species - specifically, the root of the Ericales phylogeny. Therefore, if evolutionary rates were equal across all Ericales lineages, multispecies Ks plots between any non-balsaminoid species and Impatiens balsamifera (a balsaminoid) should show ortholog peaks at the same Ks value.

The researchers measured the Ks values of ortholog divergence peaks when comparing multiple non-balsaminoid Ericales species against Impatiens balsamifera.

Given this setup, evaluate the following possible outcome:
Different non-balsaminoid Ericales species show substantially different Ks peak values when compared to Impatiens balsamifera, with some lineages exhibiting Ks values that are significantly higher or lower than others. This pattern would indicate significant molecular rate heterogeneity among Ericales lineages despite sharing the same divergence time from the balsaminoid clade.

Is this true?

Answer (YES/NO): YES